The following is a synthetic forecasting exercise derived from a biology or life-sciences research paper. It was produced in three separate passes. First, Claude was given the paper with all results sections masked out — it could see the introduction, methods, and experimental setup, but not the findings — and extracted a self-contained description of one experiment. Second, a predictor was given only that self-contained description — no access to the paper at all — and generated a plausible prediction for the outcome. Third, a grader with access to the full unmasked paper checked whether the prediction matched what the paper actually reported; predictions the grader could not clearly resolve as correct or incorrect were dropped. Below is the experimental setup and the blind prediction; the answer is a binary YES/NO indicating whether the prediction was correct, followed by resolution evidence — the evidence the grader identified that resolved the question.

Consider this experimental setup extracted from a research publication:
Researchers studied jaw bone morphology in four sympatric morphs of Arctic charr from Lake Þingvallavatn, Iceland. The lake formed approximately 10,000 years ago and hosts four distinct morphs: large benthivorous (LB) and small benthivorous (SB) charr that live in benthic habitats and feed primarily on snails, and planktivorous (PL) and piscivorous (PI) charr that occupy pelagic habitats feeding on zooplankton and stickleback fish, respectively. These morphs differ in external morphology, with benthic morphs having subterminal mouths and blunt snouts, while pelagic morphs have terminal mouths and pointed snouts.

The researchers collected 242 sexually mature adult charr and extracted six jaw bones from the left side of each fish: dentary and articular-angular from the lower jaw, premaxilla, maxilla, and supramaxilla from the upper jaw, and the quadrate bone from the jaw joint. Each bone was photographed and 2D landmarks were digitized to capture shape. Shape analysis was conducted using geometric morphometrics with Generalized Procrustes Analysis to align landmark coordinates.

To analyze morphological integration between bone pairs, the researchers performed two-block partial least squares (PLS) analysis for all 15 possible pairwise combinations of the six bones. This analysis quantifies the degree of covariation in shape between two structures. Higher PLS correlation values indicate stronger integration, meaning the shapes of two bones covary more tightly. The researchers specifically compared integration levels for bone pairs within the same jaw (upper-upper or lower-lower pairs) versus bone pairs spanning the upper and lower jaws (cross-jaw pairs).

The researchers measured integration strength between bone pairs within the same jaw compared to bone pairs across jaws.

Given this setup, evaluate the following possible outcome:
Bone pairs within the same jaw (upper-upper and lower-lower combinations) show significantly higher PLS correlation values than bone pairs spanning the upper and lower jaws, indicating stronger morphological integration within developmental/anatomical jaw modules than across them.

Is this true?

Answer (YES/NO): NO